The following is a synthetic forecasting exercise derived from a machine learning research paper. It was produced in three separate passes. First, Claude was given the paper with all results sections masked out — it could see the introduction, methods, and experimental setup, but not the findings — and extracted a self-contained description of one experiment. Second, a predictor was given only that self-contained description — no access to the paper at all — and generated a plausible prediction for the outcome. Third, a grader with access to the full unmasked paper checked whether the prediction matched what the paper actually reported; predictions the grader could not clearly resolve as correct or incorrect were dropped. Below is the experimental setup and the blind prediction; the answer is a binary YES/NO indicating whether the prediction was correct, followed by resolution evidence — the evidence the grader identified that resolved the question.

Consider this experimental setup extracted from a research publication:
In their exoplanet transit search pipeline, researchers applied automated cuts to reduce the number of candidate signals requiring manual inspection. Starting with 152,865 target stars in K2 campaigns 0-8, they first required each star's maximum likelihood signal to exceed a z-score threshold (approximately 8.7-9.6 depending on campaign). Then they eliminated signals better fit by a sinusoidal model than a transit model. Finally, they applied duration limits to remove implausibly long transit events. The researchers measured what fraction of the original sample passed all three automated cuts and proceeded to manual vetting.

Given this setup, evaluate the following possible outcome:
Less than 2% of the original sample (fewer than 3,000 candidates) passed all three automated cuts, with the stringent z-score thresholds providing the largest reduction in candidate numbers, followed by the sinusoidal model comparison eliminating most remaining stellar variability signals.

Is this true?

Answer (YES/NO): YES